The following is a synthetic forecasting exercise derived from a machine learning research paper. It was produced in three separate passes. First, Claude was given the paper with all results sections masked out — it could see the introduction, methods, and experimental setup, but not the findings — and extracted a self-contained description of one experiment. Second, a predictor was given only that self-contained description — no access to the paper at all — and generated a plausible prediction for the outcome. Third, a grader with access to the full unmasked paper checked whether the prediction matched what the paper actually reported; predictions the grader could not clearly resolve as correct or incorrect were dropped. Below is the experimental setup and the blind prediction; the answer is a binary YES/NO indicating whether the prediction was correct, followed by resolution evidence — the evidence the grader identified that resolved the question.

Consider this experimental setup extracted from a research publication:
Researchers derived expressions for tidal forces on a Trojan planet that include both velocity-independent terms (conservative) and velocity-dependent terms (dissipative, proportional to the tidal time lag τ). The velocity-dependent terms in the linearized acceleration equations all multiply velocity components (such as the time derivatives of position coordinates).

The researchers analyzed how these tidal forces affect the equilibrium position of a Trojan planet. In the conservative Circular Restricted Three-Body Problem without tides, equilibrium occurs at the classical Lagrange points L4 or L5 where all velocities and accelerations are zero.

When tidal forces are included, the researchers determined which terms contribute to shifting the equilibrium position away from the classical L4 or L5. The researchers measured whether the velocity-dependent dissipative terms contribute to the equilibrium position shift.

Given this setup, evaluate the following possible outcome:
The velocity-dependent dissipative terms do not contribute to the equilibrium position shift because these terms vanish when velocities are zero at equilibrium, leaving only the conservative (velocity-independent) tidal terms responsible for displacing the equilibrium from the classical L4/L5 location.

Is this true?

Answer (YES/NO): YES